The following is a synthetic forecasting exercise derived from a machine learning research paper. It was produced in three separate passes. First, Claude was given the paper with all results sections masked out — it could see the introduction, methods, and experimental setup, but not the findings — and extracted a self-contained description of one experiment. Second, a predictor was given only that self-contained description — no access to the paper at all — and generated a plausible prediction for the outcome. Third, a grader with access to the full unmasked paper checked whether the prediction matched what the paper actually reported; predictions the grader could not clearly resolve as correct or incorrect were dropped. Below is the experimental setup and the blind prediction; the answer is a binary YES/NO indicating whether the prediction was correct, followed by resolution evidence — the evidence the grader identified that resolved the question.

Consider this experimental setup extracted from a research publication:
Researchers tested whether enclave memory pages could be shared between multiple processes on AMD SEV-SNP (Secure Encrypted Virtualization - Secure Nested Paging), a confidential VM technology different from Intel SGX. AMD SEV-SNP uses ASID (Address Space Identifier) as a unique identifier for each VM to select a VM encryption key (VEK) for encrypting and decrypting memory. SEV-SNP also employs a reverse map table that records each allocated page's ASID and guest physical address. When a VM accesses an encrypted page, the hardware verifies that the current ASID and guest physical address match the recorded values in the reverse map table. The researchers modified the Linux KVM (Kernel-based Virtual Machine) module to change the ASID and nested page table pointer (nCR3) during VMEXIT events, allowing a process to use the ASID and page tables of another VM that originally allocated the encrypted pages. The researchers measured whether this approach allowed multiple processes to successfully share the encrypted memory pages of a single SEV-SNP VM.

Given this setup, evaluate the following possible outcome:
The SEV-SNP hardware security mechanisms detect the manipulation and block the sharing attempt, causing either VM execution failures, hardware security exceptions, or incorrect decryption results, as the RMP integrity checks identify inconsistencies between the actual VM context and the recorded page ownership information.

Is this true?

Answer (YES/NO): NO